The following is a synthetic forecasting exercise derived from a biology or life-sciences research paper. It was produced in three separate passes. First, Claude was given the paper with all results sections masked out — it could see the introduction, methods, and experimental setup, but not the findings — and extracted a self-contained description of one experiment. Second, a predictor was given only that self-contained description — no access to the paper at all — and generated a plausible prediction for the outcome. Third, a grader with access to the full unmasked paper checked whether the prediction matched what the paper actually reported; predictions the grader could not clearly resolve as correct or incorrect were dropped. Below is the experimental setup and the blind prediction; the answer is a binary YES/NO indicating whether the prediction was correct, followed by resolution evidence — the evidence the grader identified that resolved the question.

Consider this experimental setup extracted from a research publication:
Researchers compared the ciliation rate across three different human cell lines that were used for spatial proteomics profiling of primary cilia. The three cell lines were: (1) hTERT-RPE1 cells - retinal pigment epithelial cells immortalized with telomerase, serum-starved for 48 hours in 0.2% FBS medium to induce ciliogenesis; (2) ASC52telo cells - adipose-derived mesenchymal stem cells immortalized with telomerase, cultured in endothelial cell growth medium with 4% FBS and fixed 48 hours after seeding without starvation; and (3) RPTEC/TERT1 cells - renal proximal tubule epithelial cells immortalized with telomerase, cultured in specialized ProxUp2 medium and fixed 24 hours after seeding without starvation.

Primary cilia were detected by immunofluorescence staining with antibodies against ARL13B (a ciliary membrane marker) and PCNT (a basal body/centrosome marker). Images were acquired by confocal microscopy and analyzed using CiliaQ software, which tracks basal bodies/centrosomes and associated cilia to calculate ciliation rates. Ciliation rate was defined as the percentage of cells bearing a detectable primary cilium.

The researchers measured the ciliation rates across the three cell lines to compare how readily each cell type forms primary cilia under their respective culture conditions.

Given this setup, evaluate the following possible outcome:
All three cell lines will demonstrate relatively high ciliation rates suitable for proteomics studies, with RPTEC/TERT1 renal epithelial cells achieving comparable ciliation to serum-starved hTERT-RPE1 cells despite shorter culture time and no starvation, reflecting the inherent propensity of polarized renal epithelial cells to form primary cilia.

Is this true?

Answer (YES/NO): NO